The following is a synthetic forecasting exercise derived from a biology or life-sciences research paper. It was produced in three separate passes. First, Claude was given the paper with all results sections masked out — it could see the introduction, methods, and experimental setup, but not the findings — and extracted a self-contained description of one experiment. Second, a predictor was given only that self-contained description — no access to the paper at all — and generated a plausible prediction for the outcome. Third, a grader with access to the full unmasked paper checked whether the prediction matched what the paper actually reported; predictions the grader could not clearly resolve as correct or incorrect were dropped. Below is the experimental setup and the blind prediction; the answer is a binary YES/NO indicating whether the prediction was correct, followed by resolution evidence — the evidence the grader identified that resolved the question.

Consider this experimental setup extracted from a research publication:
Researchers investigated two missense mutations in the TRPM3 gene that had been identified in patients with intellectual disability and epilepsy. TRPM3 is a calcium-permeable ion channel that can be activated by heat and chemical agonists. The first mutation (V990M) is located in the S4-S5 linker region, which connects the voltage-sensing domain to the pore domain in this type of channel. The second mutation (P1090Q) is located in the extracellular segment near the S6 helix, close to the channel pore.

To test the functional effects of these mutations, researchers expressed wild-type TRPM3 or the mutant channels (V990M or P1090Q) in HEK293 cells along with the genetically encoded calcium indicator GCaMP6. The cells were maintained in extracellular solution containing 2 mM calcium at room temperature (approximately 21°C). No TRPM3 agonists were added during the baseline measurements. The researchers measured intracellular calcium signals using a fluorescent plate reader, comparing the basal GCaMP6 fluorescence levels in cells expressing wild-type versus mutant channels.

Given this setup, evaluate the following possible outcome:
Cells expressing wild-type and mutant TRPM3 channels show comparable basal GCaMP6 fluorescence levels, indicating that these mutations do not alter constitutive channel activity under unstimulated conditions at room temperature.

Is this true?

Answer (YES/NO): NO